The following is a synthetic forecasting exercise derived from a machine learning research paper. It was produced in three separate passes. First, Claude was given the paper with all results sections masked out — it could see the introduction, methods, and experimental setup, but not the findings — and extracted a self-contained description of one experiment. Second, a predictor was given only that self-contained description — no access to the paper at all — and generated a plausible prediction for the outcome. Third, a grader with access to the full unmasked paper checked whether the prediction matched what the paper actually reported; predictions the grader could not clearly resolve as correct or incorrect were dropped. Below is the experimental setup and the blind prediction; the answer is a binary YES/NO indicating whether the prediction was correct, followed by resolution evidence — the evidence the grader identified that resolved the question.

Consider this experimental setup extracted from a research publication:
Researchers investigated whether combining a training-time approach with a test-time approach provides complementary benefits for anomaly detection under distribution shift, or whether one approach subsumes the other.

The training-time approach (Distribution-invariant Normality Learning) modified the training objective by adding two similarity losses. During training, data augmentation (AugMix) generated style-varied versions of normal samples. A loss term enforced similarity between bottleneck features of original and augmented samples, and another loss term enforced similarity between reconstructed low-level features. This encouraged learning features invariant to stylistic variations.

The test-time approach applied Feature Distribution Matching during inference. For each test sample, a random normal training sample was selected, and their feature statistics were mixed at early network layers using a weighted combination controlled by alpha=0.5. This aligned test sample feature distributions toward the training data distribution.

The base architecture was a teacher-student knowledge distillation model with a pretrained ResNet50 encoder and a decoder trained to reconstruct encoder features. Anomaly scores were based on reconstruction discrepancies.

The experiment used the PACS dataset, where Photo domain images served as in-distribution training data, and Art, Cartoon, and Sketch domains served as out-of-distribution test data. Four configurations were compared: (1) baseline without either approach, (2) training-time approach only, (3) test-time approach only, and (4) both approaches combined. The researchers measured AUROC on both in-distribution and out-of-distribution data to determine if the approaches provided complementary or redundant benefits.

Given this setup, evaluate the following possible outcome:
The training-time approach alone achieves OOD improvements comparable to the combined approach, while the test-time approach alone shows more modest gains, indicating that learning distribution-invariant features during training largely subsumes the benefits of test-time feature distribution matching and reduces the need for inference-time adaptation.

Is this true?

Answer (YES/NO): NO